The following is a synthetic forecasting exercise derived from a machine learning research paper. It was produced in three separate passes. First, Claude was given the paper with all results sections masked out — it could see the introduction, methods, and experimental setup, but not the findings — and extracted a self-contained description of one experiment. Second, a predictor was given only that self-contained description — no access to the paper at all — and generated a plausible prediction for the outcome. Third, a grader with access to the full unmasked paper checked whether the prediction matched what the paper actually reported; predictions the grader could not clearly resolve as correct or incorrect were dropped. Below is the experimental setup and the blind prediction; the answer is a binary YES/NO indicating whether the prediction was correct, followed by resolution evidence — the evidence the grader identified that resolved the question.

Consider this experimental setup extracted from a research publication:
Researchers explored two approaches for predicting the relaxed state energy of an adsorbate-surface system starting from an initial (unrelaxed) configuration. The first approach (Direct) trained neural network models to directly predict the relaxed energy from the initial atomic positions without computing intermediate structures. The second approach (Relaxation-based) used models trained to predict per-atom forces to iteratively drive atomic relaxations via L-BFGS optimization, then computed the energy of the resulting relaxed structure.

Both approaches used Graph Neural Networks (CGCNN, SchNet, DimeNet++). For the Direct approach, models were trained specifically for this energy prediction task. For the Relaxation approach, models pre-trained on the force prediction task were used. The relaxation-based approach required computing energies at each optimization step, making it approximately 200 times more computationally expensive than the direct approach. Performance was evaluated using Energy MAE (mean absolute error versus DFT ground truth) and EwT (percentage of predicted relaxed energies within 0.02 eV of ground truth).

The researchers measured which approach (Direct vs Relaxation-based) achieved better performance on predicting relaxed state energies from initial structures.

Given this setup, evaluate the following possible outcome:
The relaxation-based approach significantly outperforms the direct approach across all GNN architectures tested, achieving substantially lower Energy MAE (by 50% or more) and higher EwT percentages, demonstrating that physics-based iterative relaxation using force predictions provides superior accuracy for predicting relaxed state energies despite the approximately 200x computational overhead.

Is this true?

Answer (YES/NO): NO